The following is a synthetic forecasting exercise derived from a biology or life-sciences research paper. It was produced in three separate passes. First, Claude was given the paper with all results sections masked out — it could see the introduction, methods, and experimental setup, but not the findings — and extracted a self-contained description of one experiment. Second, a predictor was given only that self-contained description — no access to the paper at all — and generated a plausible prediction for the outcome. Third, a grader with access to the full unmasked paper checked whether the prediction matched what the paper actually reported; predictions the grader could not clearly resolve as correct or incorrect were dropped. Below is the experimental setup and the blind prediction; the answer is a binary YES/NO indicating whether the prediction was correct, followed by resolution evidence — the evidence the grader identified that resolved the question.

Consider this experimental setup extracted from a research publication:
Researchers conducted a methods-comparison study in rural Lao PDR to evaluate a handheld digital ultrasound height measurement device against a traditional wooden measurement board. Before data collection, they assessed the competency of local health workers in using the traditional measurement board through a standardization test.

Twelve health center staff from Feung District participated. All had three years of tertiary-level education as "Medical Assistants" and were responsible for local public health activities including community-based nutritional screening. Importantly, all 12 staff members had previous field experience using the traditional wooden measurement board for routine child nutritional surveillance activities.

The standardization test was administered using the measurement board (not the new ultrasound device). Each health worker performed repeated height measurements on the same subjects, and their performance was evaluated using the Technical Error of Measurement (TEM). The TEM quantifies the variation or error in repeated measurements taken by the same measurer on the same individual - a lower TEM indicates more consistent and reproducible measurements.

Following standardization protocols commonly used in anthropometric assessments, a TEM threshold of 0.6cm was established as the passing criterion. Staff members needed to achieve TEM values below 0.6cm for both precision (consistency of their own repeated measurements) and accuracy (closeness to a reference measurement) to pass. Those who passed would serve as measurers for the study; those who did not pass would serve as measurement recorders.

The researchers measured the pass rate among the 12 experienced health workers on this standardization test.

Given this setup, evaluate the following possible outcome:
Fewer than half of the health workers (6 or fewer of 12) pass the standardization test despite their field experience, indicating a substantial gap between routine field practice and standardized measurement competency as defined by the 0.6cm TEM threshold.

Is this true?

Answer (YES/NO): NO